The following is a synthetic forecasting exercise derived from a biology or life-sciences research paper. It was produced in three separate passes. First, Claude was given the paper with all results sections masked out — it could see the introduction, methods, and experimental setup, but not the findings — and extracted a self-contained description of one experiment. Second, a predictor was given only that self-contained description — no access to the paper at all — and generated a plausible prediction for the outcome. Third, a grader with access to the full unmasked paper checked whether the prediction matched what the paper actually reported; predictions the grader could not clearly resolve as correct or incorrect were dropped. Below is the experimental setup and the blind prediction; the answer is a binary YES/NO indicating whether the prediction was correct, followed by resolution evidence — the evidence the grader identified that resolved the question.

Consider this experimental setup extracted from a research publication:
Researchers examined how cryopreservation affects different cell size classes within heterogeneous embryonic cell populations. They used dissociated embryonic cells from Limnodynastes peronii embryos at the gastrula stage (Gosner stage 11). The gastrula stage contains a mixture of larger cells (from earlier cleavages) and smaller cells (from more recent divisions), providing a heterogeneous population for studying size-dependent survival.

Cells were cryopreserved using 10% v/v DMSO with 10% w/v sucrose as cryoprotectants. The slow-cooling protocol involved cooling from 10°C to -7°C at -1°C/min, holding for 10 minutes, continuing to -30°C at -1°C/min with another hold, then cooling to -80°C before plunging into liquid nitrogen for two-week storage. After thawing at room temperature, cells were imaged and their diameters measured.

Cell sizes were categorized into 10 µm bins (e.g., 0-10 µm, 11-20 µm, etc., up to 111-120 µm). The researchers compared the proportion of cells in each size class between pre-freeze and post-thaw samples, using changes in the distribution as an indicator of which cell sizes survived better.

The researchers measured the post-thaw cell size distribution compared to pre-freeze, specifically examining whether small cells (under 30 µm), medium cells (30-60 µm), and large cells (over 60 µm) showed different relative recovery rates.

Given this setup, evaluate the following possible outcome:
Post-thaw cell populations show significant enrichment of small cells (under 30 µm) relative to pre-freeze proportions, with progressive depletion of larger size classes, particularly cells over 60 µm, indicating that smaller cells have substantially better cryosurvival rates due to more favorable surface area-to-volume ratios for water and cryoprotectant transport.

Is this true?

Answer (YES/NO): NO